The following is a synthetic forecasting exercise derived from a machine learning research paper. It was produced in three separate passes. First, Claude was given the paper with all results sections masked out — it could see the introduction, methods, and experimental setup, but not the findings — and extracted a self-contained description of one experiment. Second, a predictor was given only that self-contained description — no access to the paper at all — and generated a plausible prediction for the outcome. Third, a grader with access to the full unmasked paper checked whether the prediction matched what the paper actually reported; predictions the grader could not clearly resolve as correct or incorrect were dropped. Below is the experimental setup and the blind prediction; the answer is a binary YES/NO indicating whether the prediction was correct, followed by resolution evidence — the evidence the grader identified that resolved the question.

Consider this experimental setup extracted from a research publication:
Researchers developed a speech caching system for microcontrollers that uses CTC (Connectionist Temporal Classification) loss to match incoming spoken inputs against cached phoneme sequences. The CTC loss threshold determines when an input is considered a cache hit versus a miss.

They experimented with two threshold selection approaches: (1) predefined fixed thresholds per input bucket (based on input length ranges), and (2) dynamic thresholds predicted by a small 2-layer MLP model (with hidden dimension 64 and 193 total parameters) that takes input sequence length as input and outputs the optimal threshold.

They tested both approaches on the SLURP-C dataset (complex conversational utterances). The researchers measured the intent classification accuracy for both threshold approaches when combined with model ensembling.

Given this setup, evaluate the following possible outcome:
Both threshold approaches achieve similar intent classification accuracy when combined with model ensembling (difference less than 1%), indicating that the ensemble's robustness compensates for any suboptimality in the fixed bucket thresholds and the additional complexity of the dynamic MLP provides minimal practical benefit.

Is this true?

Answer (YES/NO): NO